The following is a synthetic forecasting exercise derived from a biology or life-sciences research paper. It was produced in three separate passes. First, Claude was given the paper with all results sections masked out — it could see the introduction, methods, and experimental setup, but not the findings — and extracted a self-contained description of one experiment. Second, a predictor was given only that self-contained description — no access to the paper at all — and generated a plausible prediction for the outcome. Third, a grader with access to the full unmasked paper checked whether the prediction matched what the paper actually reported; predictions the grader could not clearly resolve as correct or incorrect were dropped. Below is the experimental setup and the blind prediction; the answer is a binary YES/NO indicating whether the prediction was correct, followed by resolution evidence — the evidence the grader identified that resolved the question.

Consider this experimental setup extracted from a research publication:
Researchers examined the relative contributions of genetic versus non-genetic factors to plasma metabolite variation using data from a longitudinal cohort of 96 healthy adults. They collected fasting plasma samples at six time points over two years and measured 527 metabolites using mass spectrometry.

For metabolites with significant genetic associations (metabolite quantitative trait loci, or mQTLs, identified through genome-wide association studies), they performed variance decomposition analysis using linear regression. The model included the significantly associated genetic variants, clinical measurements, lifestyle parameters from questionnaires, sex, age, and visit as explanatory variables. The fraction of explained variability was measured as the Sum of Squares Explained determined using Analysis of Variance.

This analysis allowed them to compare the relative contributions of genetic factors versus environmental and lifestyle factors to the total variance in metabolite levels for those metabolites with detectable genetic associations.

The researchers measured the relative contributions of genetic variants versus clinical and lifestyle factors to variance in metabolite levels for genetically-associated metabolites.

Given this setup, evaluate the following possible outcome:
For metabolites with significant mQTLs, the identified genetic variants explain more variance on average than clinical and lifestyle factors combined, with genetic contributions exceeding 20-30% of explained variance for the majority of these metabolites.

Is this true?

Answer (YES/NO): NO